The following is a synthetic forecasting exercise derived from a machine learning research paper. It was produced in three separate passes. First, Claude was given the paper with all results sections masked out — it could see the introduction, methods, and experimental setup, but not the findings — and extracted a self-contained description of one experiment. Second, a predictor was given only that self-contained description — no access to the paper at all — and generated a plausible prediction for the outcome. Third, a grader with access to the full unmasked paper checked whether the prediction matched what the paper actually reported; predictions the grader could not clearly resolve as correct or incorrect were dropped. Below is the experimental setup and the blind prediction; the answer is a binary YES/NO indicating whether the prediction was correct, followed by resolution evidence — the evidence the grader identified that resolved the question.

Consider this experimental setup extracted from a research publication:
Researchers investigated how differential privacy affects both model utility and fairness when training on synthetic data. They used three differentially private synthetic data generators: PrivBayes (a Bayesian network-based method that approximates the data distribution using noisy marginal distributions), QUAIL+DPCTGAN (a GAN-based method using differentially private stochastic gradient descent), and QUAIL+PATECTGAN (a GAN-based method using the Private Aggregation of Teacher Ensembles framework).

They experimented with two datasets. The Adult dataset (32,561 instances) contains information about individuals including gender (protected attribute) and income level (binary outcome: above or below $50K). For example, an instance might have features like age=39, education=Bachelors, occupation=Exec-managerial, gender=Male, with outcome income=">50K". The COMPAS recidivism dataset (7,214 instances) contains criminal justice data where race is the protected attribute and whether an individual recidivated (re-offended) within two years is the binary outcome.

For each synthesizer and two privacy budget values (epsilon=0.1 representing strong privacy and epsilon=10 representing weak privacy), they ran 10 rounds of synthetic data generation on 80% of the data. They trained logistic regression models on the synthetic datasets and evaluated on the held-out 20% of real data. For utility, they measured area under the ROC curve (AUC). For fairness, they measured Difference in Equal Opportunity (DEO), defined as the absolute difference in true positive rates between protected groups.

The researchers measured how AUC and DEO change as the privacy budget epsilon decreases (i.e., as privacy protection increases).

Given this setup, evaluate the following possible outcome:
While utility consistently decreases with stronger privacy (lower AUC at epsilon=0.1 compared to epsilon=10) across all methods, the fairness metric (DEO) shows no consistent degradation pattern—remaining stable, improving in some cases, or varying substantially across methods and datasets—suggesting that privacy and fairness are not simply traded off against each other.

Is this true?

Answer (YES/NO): YES